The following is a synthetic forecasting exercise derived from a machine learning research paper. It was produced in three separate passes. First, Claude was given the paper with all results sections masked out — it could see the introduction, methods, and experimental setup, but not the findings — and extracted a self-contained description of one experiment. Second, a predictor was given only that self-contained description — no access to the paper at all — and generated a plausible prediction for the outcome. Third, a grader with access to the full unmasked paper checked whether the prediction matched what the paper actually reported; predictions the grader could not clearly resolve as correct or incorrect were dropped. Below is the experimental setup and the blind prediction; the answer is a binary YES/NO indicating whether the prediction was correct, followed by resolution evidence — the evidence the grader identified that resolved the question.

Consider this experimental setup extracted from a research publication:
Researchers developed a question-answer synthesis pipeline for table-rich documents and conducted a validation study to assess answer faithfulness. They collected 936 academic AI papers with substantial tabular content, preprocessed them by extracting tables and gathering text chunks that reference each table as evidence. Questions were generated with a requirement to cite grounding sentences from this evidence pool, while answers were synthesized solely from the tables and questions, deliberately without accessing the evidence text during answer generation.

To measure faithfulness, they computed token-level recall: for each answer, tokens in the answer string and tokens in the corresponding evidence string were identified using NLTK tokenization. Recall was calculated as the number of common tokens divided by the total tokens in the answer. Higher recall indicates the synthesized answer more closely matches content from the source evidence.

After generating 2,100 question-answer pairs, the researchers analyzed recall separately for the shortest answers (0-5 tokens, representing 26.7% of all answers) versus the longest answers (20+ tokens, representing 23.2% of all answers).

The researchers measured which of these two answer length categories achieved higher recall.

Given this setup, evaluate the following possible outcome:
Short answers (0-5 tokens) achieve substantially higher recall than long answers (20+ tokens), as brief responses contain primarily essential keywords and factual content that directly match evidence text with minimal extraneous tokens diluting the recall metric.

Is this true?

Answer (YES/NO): NO